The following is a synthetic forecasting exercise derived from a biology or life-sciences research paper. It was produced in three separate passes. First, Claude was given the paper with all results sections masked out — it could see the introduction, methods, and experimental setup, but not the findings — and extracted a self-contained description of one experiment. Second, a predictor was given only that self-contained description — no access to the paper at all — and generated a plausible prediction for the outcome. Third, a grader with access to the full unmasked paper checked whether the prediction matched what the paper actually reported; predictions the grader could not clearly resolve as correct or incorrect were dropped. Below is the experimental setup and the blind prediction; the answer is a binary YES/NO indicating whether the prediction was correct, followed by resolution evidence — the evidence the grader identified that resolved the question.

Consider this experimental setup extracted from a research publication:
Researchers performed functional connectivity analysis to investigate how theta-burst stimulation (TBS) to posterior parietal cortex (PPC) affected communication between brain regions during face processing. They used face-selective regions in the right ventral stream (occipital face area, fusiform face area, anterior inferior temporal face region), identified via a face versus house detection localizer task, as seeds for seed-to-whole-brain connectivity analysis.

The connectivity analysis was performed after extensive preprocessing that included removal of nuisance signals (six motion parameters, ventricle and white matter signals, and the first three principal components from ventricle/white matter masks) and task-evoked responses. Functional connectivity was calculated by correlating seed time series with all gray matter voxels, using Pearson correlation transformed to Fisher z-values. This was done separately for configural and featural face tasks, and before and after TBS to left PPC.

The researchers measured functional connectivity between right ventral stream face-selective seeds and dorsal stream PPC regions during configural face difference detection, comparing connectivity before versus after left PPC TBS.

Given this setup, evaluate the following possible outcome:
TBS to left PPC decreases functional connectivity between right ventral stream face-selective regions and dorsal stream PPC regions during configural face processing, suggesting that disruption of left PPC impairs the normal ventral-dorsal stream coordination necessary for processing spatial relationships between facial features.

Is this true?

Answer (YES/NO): YES